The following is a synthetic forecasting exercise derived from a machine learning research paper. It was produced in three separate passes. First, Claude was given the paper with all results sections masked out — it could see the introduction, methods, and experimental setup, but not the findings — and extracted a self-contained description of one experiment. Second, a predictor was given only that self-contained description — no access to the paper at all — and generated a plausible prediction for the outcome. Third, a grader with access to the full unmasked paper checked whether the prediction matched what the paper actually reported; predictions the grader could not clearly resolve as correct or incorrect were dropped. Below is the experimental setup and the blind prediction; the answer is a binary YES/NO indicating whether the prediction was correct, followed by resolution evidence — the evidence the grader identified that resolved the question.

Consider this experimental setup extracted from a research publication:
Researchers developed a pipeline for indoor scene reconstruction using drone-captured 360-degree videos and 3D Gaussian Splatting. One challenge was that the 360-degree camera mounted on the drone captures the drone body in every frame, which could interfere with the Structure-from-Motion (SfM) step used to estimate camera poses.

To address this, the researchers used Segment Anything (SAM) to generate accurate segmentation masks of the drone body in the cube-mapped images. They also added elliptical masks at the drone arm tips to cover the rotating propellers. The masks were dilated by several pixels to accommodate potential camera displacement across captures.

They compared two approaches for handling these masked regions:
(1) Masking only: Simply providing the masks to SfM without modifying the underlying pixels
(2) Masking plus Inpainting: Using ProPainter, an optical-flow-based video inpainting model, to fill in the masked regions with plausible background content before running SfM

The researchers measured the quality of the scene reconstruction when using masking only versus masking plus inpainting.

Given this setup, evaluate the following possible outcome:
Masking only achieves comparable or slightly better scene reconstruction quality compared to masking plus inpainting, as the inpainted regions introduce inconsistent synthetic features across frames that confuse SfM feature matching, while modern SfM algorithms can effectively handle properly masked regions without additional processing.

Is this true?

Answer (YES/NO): NO